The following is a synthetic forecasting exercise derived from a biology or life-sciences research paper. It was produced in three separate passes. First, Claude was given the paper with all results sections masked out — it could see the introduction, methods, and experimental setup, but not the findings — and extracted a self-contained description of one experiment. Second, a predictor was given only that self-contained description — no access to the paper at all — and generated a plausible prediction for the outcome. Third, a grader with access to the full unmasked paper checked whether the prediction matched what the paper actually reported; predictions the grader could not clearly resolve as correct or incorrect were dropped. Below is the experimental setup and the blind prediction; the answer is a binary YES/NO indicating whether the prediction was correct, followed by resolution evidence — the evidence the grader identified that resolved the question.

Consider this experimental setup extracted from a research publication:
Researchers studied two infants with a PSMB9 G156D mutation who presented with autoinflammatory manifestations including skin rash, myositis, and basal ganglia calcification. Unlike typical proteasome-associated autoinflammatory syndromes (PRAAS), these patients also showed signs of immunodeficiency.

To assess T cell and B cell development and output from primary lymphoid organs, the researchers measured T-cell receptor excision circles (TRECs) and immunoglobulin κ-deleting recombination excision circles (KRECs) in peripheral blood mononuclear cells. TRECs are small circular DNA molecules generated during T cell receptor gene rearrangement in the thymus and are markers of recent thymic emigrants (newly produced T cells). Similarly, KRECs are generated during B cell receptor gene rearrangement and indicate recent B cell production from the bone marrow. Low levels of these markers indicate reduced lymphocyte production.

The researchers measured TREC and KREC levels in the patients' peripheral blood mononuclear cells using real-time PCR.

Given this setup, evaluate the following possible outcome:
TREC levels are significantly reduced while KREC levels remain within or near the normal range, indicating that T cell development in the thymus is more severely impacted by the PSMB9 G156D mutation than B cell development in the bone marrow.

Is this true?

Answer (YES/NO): NO